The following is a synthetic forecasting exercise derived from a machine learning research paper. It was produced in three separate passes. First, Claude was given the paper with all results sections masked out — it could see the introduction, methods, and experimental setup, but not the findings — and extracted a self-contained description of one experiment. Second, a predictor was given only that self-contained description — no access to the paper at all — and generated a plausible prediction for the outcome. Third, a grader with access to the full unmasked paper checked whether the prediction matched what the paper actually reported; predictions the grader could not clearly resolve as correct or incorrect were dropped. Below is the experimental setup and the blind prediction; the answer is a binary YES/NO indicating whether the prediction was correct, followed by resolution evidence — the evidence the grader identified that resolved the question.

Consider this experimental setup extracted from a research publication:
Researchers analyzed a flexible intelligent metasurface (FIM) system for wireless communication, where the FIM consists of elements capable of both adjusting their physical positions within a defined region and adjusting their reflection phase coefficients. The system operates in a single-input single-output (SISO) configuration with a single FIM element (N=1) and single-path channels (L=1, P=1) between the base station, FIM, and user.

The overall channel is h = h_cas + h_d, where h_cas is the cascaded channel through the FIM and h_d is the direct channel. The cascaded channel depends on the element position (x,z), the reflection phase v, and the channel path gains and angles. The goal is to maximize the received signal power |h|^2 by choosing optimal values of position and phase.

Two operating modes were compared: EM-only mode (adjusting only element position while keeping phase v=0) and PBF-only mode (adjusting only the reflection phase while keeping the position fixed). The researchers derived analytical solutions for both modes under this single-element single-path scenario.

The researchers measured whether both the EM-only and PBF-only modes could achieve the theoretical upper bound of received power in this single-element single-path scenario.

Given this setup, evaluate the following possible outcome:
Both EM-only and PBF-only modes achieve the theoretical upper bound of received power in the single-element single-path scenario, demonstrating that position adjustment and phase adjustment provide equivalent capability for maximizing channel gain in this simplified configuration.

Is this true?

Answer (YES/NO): YES